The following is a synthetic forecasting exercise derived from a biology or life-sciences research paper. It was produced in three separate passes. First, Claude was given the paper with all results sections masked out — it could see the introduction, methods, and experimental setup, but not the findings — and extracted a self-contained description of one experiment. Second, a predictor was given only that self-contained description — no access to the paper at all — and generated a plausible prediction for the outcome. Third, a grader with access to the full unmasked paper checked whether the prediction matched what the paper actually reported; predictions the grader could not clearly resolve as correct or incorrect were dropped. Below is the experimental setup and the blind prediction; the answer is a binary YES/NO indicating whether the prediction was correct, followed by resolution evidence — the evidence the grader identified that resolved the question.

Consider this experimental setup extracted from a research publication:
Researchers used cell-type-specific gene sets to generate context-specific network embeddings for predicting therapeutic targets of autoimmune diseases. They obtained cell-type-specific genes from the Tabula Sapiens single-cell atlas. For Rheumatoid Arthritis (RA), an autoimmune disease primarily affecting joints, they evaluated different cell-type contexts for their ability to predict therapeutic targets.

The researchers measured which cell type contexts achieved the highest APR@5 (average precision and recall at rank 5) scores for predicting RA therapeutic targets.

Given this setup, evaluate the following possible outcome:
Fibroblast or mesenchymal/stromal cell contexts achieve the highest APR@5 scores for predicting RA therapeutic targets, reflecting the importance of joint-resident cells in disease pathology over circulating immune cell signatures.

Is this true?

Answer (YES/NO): NO